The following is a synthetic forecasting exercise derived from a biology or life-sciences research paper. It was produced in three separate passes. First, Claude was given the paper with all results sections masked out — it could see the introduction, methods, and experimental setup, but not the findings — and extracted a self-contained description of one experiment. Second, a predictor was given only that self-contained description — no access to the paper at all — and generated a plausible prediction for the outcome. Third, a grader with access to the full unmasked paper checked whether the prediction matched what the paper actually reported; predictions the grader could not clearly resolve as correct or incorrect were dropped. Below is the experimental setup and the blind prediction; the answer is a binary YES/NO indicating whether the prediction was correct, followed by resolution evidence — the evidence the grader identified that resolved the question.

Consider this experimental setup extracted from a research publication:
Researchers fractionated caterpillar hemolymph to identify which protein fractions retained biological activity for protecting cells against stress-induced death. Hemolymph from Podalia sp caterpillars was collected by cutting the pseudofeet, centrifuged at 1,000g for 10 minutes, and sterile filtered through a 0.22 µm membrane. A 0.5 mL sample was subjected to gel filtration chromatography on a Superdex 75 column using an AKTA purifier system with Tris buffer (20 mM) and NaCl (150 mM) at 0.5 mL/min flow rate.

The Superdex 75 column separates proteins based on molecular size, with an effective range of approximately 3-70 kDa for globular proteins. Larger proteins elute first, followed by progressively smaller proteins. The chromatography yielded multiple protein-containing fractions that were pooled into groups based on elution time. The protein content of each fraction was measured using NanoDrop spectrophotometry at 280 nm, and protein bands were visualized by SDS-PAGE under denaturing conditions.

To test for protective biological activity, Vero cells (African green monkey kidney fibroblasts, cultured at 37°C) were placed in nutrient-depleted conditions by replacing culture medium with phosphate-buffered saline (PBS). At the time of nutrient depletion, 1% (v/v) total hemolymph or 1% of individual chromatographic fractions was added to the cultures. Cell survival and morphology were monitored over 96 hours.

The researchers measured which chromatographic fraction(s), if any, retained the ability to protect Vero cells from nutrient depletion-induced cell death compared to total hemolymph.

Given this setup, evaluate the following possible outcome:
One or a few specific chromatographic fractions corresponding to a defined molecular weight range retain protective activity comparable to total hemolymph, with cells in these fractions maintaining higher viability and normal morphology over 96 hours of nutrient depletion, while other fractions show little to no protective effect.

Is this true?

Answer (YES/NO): YES